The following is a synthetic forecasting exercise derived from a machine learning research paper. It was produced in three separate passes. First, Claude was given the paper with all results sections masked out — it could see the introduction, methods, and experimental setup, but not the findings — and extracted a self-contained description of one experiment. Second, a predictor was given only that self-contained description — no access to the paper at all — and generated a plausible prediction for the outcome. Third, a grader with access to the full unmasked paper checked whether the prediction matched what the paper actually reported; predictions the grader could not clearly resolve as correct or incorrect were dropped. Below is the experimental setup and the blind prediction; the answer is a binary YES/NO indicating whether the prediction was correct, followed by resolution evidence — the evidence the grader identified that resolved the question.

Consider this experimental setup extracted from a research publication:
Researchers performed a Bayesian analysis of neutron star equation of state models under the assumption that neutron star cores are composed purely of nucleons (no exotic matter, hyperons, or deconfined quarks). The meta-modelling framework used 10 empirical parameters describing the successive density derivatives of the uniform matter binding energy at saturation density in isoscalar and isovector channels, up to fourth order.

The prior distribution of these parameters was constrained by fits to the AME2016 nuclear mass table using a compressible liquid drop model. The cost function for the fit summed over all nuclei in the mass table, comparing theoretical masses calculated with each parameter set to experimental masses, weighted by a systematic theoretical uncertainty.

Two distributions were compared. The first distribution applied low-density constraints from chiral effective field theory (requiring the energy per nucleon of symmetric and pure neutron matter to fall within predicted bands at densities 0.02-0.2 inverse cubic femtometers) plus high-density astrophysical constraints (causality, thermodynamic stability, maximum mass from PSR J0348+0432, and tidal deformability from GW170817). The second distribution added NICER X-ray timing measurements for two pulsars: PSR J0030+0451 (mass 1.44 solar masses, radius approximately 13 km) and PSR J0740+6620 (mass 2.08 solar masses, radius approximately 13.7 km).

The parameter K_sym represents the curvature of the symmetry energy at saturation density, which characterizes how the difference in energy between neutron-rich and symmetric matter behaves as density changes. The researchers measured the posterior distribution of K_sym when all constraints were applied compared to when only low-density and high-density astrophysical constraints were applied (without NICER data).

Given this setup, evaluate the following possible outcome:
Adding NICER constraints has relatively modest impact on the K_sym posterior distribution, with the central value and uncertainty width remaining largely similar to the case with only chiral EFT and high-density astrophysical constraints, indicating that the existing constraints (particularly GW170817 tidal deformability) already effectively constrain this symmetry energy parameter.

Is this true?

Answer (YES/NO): YES